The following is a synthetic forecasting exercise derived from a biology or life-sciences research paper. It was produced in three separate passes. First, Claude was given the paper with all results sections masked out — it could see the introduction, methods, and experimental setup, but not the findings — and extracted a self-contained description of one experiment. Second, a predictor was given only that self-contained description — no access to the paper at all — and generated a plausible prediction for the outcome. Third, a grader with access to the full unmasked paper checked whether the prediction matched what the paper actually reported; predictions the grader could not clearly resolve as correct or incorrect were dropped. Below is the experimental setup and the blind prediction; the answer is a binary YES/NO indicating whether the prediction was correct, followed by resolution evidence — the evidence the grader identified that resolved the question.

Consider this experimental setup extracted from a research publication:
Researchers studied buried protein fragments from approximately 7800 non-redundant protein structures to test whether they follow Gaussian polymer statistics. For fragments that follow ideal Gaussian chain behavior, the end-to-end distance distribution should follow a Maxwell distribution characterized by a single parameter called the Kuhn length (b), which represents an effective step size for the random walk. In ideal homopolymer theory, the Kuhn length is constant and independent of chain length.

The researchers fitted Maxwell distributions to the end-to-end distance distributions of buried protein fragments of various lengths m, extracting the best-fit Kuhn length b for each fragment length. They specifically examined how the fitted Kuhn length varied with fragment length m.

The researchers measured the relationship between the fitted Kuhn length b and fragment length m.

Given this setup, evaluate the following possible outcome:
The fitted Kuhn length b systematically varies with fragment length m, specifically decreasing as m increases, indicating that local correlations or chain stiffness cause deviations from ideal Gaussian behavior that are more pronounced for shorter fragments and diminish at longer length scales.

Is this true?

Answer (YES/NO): YES